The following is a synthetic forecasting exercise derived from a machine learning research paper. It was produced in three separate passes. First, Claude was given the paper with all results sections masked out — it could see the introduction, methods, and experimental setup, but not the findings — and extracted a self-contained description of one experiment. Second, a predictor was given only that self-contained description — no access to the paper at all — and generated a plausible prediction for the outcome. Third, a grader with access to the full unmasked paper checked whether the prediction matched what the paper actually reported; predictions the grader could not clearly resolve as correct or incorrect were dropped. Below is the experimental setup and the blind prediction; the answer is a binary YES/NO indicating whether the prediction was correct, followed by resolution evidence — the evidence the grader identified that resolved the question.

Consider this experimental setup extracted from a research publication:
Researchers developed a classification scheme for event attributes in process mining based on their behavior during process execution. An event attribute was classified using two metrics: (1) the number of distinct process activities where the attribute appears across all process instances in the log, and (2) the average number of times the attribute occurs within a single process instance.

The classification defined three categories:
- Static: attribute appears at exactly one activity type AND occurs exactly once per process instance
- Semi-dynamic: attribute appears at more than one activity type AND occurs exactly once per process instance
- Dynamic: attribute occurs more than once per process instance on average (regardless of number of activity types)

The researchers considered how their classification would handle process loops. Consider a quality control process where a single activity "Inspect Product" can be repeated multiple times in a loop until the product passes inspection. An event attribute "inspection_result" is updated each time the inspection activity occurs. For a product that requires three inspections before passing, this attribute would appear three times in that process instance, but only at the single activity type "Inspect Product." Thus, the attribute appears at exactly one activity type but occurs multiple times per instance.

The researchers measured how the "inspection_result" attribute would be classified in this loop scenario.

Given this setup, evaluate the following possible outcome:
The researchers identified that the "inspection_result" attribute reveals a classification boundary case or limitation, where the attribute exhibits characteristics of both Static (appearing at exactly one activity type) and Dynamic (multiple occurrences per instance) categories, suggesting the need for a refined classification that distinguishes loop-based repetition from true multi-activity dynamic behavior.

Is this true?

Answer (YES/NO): NO